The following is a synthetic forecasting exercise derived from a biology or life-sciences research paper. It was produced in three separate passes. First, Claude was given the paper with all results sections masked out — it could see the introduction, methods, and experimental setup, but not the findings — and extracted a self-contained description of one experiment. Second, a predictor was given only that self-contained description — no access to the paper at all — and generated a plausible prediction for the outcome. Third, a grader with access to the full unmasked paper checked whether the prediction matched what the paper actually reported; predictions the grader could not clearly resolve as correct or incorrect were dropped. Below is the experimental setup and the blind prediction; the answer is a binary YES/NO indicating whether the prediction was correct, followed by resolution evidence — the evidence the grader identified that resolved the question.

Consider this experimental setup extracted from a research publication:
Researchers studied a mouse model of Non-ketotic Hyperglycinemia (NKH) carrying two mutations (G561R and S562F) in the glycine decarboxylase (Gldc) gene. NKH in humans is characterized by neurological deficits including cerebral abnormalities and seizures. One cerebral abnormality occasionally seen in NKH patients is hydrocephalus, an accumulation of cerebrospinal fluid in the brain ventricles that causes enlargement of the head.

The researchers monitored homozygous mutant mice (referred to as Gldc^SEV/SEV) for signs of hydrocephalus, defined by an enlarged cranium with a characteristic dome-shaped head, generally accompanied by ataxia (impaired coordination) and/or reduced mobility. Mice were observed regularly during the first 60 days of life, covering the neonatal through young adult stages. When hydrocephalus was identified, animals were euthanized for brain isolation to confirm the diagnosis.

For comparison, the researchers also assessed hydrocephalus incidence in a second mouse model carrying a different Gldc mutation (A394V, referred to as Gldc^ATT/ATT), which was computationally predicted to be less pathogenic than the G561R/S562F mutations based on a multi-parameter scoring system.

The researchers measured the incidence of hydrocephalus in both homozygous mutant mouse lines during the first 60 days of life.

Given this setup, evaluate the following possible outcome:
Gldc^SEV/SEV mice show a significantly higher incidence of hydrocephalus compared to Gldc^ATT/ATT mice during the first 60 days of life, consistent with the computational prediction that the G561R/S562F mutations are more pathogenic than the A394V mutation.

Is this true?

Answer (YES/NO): NO